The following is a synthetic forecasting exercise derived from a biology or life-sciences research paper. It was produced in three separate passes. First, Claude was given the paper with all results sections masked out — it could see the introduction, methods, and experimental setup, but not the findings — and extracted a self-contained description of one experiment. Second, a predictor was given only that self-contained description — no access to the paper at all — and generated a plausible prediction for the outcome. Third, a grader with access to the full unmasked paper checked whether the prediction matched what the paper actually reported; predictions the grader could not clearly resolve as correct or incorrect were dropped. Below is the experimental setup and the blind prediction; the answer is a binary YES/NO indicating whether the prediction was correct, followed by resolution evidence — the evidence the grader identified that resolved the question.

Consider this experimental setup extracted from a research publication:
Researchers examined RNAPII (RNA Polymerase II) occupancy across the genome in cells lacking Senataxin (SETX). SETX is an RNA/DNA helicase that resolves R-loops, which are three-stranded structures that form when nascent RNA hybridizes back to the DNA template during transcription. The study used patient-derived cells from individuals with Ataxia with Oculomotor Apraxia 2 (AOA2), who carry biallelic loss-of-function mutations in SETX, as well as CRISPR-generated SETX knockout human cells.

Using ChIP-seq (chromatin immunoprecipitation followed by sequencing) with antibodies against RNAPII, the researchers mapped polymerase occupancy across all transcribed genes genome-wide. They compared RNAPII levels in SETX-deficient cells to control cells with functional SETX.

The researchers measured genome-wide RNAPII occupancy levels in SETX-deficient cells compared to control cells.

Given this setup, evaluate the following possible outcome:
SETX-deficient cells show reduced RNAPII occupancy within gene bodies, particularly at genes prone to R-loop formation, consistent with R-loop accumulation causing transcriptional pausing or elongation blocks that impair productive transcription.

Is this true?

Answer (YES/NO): NO